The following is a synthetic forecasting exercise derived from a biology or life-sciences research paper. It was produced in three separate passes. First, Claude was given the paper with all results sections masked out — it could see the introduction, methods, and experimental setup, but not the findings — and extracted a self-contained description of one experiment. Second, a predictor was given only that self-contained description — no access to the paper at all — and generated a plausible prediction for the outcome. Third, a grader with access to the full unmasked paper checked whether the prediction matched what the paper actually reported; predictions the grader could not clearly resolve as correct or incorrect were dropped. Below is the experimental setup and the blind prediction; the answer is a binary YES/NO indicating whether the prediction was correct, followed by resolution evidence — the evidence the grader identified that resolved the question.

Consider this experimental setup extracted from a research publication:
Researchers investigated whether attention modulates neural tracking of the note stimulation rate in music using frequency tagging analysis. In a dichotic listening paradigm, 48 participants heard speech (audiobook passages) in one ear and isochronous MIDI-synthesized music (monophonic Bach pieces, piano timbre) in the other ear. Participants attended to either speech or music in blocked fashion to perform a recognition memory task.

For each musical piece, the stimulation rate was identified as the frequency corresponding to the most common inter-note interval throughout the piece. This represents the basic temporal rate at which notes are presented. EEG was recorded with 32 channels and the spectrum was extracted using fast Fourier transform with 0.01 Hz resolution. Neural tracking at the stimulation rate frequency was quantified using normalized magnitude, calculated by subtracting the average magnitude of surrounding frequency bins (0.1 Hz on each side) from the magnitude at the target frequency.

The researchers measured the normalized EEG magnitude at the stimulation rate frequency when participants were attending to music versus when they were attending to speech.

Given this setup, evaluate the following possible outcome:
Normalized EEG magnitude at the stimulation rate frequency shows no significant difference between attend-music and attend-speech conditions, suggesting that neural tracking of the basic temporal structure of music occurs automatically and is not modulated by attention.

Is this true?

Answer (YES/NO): NO